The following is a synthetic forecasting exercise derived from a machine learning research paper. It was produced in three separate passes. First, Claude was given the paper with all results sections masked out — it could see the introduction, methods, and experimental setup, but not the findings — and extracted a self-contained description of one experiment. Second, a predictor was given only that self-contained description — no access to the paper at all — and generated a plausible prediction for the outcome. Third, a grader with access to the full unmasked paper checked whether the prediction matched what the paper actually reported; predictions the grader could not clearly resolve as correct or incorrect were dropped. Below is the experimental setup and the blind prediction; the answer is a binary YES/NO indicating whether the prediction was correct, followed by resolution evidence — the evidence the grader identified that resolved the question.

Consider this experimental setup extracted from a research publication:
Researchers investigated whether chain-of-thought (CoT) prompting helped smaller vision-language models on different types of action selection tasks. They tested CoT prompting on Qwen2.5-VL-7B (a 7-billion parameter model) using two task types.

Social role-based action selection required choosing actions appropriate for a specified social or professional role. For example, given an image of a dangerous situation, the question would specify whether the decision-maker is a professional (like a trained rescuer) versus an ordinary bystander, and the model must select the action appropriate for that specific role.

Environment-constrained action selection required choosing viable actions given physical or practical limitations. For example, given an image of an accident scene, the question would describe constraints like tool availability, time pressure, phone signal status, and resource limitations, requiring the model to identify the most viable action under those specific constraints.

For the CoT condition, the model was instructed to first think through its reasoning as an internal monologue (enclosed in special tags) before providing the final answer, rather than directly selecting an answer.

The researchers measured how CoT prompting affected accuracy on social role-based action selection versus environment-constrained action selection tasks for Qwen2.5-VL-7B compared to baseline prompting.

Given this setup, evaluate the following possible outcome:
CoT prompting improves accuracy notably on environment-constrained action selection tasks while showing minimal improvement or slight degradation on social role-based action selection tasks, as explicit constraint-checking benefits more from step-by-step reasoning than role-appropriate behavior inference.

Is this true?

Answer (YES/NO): NO